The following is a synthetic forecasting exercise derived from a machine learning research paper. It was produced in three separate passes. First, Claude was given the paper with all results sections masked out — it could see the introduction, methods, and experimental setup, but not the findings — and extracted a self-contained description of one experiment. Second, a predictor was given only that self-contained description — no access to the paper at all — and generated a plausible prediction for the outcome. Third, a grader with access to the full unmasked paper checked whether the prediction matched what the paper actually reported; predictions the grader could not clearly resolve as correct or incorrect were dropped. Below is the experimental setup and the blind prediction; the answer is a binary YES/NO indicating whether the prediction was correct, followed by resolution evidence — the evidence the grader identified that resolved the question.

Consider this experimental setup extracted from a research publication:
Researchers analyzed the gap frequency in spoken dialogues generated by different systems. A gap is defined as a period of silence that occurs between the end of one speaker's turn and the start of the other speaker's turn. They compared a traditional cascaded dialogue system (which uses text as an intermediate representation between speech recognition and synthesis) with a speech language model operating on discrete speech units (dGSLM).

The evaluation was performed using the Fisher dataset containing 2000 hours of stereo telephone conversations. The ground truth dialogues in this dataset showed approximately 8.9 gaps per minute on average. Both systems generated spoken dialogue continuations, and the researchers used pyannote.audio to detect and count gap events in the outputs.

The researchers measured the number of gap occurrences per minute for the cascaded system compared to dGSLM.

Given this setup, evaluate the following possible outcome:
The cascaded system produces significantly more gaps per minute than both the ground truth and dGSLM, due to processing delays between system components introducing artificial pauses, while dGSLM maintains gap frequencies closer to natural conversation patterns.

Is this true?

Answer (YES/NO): YES